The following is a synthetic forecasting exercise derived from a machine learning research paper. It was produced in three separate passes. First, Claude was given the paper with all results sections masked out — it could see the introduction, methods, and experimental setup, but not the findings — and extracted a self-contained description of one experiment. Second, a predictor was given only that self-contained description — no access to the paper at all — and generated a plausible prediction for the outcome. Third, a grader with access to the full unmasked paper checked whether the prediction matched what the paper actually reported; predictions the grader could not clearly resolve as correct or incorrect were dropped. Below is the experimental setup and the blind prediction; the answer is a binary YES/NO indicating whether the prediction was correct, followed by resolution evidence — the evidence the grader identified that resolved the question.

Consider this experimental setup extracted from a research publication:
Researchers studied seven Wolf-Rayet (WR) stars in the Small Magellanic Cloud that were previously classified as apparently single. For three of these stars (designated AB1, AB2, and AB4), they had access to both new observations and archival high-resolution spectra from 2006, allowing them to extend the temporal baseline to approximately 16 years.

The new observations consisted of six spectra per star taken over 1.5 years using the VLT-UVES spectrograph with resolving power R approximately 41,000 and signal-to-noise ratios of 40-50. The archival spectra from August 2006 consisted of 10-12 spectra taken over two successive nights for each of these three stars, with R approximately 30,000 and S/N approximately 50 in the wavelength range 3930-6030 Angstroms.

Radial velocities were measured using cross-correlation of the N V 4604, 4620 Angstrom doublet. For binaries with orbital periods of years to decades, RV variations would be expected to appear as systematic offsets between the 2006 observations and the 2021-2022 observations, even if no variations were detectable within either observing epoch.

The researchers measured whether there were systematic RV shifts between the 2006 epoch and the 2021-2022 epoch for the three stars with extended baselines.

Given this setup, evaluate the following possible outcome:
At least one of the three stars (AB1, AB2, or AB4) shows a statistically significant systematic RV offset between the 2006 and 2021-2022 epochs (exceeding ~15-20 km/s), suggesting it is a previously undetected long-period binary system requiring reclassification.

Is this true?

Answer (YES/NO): NO